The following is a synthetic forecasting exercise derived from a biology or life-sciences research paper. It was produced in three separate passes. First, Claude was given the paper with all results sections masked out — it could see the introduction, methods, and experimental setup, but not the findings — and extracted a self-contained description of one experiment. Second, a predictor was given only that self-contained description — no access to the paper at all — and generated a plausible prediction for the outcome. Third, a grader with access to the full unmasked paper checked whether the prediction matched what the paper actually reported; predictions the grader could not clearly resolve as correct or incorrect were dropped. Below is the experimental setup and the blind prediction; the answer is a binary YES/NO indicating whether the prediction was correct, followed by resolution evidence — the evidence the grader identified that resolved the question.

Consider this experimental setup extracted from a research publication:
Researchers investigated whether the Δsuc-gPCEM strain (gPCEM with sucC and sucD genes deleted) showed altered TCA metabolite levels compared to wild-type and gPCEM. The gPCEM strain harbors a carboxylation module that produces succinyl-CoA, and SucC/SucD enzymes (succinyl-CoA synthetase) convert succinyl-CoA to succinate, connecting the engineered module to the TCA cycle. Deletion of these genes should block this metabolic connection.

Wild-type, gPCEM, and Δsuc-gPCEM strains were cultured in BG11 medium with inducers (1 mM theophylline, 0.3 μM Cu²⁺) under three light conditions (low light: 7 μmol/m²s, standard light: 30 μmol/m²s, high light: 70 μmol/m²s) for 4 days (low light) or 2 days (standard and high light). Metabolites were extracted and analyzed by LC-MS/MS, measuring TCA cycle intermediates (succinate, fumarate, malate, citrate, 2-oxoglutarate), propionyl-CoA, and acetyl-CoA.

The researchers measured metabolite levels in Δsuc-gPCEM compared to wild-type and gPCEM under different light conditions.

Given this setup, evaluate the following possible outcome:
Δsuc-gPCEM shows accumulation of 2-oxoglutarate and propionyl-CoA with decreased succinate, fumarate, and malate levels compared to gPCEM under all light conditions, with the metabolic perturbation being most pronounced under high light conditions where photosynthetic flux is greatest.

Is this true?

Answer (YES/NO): NO